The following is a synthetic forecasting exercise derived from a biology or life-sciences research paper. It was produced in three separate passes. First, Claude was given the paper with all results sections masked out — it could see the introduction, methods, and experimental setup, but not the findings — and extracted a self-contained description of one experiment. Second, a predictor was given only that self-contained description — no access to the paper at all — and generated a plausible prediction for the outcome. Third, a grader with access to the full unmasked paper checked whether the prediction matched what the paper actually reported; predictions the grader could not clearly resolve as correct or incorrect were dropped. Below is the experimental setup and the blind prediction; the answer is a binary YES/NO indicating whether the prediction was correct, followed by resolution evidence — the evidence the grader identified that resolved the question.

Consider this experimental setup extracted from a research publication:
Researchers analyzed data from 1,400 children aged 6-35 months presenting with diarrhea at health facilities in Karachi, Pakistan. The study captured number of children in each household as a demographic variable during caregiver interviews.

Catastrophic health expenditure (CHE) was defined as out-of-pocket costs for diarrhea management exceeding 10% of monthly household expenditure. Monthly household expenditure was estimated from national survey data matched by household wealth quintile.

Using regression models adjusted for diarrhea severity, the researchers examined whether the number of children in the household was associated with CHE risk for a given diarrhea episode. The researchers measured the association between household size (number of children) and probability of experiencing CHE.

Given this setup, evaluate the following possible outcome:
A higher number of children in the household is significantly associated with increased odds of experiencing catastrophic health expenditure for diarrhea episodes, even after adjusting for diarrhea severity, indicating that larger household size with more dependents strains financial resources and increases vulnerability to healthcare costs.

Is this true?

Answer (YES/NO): NO